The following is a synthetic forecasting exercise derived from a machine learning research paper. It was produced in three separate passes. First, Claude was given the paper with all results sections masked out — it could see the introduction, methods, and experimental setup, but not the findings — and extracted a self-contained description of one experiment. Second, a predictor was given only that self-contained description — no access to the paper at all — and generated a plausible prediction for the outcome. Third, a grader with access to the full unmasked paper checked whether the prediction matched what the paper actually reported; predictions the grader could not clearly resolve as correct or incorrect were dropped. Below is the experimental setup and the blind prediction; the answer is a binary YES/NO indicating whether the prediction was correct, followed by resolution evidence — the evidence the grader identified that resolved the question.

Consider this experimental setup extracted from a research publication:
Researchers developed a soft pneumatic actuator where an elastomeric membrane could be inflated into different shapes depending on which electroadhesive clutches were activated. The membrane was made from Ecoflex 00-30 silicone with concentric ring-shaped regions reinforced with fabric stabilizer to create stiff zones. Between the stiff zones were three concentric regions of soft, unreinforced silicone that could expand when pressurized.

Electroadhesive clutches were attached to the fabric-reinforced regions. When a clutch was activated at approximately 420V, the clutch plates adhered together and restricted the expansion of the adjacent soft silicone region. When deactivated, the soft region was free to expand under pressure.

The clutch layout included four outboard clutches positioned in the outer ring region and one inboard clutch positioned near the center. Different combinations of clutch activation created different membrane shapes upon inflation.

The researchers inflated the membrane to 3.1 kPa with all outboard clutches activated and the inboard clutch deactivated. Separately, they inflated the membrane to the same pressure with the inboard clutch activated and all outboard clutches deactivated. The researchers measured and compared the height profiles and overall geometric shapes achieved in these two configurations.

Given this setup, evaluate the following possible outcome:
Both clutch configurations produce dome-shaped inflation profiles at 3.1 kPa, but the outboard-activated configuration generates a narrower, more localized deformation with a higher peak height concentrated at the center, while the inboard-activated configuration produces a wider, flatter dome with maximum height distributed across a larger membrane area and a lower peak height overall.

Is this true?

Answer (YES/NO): NO